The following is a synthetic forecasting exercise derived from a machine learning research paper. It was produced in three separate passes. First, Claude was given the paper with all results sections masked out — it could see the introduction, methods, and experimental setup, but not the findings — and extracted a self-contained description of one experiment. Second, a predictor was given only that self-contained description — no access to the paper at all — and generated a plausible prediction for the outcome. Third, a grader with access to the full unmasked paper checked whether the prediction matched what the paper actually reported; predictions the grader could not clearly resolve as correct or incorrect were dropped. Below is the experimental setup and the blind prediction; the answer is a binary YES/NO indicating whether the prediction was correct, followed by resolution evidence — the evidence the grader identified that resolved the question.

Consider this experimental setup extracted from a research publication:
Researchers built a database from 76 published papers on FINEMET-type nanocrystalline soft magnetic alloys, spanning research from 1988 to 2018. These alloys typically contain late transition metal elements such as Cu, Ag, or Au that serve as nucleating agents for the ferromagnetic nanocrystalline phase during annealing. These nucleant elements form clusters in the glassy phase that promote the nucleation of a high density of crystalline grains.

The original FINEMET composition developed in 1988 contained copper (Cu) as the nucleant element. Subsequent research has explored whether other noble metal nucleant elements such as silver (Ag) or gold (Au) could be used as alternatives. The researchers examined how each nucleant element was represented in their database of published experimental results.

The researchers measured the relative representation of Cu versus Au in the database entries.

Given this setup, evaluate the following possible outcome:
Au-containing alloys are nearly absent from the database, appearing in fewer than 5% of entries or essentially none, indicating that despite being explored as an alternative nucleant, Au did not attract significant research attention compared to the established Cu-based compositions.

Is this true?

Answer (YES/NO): YES